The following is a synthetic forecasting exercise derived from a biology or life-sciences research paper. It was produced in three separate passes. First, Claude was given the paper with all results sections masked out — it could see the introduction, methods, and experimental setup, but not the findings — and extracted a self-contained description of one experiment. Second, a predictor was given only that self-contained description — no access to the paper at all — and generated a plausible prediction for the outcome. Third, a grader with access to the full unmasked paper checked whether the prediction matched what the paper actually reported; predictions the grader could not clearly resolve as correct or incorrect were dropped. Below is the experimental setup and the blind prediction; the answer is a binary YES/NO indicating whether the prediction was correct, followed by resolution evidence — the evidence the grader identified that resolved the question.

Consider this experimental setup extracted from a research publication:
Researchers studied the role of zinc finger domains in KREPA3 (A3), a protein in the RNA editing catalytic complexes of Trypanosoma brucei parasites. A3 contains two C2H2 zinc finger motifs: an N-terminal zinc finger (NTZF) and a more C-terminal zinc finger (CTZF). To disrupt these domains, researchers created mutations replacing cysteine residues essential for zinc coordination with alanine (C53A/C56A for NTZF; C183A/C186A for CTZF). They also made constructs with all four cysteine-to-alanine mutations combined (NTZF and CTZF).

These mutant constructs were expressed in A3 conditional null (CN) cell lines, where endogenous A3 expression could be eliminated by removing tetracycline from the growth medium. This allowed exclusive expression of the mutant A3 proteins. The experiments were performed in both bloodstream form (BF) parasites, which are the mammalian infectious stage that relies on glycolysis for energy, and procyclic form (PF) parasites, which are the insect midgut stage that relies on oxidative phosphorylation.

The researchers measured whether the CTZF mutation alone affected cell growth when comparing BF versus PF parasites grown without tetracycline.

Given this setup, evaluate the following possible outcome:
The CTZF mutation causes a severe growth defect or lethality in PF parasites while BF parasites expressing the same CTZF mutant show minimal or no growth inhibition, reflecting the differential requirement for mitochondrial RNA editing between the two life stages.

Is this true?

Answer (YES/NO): NO